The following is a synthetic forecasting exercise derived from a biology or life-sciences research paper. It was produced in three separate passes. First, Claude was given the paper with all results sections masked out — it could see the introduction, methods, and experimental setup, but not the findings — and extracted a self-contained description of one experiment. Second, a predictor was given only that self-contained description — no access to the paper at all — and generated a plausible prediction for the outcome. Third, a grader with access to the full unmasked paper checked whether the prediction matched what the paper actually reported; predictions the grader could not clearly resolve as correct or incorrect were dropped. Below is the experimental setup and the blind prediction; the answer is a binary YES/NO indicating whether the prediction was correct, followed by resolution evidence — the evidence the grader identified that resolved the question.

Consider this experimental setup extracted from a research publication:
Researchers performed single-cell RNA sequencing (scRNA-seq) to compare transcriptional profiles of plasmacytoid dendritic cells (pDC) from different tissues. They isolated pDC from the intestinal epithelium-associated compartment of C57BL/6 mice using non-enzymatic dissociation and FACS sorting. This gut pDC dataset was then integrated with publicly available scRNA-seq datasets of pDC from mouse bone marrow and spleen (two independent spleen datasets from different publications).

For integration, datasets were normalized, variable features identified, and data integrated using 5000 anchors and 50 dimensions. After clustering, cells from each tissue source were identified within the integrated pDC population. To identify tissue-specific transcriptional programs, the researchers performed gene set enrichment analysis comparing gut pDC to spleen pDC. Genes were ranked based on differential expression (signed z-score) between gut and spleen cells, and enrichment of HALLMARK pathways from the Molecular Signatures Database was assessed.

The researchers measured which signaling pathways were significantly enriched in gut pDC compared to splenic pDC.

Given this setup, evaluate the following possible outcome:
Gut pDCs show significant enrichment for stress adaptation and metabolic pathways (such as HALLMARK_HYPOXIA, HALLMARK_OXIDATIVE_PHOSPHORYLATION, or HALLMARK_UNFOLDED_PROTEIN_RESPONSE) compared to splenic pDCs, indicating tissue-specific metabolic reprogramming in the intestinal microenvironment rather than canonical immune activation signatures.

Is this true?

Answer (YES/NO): NO